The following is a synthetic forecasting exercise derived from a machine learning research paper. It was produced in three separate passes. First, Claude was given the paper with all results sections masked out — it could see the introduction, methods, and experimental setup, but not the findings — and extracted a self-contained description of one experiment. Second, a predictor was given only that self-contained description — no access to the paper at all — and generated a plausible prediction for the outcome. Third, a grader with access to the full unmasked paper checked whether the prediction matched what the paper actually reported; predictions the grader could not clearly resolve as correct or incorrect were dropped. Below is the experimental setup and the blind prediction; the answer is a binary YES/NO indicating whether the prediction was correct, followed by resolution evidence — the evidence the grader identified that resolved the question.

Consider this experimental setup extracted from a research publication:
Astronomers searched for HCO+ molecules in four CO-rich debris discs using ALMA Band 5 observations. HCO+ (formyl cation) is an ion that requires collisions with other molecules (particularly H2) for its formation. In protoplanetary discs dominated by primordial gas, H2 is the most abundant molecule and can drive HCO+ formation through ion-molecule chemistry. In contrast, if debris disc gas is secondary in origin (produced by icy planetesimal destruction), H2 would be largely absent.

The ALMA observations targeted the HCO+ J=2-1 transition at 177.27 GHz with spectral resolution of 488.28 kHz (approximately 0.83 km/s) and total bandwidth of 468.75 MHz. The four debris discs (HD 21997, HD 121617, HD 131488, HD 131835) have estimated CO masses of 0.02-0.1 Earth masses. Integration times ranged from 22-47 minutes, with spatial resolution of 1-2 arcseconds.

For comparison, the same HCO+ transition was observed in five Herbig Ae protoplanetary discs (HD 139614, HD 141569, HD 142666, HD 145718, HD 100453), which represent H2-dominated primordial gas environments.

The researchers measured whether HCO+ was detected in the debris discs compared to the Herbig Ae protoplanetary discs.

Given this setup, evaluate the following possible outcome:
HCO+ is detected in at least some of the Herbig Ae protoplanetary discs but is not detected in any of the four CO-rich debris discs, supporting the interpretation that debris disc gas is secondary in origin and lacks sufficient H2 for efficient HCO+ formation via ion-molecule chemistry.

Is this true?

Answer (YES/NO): YES